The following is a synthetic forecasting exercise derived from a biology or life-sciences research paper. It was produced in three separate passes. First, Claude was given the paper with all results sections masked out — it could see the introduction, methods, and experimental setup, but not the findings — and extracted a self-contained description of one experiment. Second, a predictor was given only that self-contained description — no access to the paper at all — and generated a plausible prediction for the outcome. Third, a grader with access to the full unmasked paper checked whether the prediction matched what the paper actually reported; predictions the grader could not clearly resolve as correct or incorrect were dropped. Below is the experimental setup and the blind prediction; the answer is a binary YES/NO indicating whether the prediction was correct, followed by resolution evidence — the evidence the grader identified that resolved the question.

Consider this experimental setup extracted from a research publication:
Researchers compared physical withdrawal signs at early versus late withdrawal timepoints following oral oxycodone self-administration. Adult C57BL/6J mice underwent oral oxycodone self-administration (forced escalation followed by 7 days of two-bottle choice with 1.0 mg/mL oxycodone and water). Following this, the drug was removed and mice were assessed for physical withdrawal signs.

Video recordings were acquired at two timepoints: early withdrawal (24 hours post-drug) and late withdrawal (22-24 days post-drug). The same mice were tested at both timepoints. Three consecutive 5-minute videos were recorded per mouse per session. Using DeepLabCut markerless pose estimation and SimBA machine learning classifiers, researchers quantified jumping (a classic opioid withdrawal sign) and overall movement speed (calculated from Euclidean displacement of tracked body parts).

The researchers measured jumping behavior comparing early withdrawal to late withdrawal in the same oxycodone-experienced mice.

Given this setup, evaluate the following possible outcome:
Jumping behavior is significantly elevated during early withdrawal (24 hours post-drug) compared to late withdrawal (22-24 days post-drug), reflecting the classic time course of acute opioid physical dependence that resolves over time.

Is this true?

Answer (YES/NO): NO